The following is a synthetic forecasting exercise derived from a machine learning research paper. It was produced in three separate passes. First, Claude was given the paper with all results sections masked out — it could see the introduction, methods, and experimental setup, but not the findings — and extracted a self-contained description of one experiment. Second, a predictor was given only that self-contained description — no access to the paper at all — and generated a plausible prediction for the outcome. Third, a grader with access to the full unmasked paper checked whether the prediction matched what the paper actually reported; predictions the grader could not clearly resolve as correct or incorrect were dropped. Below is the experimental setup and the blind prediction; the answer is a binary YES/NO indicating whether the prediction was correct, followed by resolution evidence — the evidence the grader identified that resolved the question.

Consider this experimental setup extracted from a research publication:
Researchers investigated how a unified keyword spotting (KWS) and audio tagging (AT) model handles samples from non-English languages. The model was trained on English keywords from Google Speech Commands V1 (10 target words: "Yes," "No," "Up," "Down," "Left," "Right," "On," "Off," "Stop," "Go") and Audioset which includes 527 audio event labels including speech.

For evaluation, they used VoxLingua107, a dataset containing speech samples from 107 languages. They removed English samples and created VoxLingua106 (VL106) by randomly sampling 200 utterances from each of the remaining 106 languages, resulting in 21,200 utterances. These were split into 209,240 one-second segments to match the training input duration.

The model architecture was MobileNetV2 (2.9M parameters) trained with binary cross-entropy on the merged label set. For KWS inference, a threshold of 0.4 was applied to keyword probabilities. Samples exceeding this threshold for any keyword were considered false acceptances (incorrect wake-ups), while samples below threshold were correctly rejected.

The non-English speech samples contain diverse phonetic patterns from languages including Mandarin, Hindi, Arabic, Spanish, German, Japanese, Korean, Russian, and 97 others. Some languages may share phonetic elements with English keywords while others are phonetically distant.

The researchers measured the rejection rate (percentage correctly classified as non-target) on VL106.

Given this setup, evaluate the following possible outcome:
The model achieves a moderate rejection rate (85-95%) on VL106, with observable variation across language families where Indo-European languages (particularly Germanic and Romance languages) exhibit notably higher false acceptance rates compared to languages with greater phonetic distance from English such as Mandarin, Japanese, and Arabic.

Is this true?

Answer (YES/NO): NO